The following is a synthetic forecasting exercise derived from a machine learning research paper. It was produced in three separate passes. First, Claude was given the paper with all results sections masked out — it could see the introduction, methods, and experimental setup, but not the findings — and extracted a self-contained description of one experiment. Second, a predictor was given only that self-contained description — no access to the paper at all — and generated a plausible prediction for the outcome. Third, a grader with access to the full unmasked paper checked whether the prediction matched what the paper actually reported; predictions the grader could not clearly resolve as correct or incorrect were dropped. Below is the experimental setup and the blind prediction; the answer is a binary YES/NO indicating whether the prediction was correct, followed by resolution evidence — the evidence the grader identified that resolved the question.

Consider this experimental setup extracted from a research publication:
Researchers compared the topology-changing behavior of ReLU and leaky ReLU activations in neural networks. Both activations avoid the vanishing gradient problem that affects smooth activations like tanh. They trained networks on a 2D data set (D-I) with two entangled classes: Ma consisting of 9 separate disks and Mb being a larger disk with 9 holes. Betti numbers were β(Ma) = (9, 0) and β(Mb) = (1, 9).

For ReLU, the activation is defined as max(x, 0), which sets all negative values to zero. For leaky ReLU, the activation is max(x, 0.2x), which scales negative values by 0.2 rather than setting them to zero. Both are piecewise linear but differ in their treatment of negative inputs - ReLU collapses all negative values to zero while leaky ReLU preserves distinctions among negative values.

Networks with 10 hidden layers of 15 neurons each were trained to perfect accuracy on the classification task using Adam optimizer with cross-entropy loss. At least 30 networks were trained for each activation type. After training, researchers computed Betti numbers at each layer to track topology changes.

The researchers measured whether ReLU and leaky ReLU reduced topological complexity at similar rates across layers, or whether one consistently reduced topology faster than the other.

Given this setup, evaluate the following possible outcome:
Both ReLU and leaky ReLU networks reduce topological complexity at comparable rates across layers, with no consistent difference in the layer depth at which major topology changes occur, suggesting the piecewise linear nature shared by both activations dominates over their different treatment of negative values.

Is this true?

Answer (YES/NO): NO